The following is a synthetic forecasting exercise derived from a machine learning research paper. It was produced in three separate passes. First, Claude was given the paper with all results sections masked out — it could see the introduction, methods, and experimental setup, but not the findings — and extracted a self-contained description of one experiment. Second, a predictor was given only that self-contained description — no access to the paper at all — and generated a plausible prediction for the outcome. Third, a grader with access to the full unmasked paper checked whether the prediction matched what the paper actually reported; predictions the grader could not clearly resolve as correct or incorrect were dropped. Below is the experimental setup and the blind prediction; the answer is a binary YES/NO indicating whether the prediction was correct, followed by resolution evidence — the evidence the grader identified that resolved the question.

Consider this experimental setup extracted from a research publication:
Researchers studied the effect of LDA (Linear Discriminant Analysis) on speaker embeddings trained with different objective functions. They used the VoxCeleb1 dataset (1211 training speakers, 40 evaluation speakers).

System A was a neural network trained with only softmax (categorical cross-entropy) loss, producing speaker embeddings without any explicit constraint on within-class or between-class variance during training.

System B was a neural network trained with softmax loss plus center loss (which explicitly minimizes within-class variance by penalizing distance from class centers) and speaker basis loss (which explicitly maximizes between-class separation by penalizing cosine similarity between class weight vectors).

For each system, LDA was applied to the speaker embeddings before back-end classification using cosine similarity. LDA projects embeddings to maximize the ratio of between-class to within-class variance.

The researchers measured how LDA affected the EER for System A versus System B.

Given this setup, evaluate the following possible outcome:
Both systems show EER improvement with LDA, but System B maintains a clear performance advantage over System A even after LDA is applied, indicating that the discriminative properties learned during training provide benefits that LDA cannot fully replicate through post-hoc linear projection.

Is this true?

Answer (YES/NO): NO